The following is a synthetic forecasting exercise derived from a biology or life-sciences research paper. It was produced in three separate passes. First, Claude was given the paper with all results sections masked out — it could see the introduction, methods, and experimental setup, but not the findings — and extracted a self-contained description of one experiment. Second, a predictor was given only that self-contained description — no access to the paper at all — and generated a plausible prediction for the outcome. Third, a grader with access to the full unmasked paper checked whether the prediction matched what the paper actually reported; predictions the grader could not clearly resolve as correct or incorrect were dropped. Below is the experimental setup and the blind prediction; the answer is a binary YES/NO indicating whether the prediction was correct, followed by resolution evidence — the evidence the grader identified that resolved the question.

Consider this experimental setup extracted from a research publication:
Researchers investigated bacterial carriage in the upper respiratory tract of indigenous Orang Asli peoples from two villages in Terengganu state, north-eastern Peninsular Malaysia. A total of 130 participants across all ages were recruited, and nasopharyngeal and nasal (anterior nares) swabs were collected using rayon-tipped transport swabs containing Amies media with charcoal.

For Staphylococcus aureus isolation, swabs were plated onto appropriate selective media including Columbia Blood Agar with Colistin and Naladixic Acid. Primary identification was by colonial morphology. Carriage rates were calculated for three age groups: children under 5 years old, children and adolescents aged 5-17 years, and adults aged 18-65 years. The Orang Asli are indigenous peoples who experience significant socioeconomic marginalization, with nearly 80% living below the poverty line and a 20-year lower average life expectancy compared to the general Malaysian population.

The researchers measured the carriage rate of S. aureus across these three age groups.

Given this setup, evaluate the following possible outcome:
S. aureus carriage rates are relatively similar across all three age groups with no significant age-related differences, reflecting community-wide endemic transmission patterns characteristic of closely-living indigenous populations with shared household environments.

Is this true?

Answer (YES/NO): NO